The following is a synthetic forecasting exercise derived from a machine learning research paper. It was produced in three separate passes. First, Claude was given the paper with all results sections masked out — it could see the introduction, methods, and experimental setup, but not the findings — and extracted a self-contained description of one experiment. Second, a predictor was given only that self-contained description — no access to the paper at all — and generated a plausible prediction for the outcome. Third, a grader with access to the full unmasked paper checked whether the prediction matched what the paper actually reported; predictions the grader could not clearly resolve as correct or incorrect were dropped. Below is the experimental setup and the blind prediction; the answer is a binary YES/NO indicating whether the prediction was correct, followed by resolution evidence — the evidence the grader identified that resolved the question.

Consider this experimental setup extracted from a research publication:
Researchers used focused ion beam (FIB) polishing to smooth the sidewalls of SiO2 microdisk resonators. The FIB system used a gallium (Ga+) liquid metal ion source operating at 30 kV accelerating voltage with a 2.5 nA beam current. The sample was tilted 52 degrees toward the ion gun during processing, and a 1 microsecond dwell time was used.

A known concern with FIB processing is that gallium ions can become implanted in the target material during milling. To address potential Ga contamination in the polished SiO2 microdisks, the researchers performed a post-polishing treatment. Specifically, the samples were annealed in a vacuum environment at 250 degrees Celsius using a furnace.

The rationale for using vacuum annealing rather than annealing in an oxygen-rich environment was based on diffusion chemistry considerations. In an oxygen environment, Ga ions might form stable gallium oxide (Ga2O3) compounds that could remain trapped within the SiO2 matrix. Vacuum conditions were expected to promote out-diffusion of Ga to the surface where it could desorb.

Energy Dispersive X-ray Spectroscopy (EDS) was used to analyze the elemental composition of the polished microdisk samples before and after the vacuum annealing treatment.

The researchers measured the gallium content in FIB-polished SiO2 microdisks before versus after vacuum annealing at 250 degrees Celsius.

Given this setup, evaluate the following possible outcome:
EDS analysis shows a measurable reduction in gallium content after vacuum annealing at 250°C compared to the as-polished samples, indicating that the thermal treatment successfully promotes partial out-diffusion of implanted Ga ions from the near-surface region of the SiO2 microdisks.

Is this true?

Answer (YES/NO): YES